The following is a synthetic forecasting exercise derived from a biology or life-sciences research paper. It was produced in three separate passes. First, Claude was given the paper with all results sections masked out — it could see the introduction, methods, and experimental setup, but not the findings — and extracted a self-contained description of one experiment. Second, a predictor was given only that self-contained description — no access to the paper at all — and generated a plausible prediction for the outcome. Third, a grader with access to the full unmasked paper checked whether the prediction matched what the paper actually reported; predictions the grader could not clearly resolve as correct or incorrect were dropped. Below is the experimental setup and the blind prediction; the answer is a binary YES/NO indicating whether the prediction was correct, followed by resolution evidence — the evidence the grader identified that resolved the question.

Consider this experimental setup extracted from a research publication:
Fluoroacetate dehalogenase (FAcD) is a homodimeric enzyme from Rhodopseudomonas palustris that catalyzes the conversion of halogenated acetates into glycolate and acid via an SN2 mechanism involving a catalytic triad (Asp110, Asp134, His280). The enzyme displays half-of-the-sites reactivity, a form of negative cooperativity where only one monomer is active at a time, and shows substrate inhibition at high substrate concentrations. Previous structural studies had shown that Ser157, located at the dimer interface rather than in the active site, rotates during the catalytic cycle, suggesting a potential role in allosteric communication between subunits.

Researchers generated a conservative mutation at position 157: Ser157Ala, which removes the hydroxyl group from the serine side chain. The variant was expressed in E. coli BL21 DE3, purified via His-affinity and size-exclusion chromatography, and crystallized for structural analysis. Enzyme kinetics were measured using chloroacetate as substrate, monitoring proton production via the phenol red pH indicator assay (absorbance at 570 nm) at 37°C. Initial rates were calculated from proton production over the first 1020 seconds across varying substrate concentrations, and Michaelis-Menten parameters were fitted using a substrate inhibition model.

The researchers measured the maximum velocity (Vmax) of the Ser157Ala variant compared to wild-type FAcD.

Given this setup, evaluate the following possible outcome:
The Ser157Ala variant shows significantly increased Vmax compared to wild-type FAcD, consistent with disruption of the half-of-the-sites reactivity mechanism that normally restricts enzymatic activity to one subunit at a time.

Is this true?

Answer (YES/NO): NO